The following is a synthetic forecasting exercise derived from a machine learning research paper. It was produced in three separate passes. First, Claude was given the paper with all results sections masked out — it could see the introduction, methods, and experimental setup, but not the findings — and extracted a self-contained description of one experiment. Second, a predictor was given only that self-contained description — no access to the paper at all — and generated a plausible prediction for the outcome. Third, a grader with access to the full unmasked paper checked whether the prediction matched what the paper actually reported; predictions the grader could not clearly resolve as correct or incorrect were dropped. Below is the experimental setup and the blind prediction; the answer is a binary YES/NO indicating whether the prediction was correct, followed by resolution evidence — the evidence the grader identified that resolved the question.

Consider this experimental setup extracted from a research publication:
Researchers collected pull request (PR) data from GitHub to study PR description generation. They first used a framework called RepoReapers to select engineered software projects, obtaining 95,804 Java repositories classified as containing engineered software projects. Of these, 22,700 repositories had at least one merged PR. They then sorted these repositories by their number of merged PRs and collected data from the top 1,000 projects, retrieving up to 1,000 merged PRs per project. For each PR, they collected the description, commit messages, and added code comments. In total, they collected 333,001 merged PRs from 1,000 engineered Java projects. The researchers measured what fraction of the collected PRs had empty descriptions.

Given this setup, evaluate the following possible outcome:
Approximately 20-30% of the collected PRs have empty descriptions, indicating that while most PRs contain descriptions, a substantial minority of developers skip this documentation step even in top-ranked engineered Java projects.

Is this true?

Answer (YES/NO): NO